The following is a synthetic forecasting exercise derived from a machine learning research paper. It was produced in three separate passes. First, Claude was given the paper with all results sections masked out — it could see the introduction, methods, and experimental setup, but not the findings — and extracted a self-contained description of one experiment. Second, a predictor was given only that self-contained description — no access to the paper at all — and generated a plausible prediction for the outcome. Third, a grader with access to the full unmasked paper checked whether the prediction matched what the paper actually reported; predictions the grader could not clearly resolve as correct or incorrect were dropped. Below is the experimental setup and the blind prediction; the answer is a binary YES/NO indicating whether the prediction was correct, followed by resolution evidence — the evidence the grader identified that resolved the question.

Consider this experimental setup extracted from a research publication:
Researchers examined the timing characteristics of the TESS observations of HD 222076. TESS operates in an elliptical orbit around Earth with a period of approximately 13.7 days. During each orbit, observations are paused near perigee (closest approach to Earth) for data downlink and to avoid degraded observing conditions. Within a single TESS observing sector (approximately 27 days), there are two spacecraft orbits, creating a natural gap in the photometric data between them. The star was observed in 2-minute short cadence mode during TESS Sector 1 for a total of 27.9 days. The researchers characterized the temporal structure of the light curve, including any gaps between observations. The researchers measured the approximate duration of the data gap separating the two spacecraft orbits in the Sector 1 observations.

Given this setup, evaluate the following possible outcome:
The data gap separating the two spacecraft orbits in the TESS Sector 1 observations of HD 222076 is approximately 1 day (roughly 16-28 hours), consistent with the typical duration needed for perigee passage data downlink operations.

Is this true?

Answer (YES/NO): NO